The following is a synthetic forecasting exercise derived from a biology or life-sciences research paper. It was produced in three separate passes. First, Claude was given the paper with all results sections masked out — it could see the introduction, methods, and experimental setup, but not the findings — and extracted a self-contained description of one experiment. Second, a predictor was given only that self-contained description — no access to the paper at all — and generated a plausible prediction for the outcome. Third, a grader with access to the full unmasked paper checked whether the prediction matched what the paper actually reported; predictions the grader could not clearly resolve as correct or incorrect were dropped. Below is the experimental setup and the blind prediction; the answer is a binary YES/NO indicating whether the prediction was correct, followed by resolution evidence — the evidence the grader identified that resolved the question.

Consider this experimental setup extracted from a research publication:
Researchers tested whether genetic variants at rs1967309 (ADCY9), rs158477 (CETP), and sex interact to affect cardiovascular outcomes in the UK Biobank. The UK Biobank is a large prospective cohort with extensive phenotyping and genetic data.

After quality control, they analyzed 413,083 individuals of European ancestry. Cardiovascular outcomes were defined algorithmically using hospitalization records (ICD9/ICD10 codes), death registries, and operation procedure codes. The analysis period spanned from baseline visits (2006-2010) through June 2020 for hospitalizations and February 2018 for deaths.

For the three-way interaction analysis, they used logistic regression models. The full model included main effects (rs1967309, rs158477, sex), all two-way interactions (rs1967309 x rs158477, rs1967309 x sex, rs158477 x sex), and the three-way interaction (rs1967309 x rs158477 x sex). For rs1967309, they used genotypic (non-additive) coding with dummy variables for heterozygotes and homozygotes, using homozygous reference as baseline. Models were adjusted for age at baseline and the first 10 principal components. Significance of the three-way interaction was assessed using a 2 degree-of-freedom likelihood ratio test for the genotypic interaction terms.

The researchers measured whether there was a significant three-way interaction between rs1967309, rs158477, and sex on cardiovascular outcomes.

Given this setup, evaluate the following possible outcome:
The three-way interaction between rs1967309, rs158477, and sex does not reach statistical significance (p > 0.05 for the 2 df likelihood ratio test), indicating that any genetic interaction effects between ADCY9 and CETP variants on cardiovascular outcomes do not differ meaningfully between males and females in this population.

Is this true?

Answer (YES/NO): NO